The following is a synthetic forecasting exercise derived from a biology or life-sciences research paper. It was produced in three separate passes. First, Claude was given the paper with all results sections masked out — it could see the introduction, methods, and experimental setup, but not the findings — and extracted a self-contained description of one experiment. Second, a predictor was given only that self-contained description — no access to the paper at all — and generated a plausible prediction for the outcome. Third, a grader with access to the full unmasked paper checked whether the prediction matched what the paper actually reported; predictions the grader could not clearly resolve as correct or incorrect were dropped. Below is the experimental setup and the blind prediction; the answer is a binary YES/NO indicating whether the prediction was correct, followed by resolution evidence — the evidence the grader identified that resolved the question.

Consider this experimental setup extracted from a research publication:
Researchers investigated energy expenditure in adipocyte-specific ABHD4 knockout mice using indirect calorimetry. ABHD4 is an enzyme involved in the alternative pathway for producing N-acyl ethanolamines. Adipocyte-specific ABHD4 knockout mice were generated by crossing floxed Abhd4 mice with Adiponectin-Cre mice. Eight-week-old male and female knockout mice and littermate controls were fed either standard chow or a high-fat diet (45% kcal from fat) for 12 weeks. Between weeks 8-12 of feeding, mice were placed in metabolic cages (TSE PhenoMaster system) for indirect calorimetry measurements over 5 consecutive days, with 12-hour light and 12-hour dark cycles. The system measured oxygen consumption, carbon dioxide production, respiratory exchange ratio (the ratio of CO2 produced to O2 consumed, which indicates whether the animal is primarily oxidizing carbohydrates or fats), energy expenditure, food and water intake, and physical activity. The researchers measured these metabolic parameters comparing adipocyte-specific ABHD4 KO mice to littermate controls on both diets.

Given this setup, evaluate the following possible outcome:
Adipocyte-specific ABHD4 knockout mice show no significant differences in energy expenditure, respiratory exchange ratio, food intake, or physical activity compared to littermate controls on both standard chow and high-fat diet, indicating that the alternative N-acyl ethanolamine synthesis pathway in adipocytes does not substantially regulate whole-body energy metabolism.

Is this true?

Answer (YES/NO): YES